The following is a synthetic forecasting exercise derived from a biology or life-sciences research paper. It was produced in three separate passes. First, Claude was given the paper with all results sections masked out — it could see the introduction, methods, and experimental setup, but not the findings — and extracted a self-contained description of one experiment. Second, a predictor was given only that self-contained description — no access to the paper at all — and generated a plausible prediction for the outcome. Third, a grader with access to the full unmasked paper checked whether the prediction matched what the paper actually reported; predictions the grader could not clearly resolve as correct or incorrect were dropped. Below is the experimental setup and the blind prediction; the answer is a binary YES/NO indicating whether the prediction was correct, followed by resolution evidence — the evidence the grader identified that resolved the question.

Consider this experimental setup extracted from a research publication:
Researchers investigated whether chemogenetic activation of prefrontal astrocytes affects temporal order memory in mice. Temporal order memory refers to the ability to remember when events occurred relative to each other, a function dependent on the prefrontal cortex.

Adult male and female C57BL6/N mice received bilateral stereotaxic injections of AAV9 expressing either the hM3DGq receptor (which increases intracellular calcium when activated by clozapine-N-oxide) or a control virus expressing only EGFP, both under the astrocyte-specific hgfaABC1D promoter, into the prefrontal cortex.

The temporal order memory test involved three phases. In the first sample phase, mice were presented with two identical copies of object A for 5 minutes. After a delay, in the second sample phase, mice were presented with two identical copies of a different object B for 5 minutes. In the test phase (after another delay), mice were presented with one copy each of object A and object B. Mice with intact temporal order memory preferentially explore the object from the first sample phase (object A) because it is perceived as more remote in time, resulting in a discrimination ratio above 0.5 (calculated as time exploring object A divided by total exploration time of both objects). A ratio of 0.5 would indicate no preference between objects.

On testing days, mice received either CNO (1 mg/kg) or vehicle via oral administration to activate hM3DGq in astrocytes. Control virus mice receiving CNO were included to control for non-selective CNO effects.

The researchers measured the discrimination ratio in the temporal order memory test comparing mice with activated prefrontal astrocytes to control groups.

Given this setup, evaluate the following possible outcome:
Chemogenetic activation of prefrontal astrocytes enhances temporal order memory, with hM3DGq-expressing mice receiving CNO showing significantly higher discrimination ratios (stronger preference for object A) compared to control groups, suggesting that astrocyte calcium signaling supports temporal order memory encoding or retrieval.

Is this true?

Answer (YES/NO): NO